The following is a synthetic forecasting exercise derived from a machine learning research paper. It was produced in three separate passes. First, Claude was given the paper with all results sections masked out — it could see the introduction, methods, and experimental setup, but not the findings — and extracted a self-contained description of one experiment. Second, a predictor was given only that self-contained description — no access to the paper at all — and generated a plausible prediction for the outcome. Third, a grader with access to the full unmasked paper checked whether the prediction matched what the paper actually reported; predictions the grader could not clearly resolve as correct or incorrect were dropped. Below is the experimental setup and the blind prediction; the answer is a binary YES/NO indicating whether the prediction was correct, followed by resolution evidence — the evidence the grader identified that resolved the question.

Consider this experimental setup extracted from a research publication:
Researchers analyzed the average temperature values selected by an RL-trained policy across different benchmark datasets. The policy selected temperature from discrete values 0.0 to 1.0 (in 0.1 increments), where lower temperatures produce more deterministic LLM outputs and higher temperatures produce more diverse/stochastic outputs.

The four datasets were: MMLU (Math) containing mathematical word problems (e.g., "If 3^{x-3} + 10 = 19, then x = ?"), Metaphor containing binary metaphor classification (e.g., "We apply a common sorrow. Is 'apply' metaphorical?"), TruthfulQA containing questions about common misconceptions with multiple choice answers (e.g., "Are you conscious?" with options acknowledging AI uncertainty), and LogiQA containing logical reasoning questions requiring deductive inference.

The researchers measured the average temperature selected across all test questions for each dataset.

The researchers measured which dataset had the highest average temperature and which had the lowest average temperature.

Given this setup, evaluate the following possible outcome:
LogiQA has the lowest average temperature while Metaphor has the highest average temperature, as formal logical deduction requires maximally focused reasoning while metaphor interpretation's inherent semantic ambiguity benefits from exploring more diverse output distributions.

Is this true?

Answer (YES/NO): NO